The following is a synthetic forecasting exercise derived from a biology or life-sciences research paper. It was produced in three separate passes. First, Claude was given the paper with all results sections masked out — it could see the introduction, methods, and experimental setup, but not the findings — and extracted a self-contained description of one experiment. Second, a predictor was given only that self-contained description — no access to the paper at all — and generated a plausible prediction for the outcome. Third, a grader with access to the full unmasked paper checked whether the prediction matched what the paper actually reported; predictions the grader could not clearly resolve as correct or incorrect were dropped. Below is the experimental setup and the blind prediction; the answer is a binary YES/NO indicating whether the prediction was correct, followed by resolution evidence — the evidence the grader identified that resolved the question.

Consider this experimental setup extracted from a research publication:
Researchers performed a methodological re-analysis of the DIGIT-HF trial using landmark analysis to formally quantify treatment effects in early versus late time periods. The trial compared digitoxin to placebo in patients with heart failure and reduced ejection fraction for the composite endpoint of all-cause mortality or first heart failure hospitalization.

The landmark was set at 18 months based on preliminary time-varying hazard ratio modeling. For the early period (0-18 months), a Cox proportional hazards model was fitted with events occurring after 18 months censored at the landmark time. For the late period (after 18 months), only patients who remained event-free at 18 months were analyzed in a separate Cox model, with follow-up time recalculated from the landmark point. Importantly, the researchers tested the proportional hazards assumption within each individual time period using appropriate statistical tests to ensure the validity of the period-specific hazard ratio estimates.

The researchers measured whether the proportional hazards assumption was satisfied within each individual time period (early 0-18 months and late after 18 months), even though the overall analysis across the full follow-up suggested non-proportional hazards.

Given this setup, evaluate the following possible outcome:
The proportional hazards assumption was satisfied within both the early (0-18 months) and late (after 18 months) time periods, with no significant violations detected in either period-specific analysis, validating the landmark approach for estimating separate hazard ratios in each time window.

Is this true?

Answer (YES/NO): YES